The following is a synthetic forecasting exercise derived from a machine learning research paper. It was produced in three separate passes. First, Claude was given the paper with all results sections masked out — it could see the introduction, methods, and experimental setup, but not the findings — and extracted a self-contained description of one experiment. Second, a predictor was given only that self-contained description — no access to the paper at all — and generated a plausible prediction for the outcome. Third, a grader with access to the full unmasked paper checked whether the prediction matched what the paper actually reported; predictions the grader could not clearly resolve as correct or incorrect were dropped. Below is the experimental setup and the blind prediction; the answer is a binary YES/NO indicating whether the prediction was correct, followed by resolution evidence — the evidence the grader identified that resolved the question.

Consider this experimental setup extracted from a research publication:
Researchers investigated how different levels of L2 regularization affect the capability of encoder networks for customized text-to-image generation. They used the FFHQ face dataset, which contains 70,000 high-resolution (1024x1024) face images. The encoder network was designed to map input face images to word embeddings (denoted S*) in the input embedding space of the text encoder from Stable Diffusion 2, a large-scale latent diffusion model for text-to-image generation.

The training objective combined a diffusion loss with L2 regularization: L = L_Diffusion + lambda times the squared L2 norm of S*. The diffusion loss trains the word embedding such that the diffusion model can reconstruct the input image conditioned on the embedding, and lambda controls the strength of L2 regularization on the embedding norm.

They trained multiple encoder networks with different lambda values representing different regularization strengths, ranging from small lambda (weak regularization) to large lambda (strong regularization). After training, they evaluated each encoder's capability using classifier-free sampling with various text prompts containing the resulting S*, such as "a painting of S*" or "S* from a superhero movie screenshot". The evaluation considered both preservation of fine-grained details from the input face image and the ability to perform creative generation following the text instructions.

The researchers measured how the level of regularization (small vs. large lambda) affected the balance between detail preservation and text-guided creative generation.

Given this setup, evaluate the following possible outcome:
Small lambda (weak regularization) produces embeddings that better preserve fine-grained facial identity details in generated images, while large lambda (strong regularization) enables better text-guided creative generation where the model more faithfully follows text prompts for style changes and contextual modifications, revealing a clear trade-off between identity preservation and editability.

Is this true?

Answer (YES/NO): YES